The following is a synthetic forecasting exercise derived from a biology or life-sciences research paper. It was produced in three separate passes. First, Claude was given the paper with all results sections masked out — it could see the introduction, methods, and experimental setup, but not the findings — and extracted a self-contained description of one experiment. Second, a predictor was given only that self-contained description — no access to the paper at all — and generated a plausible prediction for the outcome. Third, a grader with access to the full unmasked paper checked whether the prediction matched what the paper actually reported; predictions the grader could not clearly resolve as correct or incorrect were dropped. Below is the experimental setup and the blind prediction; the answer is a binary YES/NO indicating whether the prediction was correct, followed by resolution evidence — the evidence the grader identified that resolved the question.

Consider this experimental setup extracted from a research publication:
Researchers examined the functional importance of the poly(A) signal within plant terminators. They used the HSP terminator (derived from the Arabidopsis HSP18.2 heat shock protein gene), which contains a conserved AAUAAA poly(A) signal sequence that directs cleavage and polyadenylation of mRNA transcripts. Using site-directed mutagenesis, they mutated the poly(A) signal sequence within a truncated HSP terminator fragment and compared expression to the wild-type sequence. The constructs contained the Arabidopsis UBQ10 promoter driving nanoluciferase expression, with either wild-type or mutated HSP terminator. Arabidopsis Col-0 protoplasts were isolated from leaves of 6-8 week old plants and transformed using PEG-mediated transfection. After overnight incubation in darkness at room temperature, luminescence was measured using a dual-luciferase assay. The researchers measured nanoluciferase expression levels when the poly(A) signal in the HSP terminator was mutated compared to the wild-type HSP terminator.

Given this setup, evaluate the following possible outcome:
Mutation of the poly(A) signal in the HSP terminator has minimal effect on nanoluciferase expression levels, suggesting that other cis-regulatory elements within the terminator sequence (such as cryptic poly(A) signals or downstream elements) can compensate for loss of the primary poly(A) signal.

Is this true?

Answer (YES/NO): YES